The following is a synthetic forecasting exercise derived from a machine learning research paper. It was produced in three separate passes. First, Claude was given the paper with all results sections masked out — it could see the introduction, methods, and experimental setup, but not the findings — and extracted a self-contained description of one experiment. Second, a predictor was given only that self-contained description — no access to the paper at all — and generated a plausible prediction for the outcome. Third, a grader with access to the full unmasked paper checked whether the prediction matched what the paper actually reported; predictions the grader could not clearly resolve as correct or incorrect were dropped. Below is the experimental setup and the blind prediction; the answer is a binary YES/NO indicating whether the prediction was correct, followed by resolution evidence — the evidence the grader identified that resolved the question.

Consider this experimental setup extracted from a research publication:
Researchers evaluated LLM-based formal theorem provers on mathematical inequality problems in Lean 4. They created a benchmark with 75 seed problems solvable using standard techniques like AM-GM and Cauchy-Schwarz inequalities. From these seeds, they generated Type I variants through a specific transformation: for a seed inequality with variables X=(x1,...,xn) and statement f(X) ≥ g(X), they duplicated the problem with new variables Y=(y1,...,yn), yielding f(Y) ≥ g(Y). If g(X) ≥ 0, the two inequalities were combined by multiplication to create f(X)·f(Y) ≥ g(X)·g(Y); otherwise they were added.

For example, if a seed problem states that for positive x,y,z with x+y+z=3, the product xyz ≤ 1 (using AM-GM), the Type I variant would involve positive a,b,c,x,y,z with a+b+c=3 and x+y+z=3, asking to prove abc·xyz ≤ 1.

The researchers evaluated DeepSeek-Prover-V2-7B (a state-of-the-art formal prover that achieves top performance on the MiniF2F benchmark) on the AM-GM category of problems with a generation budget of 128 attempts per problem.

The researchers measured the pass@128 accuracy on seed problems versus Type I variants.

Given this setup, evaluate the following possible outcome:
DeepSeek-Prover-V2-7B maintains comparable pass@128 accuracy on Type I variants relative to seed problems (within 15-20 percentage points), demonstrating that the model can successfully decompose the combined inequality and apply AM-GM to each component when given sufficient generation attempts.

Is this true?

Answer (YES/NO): NO